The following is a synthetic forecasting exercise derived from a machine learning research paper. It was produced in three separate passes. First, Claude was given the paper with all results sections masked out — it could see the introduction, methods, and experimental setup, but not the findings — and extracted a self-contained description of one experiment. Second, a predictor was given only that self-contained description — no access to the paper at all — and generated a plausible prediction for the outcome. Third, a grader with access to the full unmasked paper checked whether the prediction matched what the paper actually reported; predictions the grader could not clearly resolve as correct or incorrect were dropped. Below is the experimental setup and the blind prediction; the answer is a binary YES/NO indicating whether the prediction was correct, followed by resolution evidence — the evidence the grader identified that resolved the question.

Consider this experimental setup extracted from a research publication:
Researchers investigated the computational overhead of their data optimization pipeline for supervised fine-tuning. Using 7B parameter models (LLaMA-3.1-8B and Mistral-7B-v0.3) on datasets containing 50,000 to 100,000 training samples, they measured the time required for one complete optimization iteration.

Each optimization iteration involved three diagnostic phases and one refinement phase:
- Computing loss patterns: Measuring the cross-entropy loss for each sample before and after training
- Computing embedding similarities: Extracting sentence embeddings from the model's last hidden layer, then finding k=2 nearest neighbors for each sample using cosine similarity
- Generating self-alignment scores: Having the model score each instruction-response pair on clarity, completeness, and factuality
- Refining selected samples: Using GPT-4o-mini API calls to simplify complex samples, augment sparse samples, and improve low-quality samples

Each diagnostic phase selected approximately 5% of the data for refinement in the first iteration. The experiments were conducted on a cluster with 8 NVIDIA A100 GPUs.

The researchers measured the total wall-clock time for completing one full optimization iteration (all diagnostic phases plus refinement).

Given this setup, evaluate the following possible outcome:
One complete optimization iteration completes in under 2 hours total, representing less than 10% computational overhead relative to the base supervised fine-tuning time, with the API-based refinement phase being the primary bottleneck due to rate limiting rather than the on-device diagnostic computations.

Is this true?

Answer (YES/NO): NO